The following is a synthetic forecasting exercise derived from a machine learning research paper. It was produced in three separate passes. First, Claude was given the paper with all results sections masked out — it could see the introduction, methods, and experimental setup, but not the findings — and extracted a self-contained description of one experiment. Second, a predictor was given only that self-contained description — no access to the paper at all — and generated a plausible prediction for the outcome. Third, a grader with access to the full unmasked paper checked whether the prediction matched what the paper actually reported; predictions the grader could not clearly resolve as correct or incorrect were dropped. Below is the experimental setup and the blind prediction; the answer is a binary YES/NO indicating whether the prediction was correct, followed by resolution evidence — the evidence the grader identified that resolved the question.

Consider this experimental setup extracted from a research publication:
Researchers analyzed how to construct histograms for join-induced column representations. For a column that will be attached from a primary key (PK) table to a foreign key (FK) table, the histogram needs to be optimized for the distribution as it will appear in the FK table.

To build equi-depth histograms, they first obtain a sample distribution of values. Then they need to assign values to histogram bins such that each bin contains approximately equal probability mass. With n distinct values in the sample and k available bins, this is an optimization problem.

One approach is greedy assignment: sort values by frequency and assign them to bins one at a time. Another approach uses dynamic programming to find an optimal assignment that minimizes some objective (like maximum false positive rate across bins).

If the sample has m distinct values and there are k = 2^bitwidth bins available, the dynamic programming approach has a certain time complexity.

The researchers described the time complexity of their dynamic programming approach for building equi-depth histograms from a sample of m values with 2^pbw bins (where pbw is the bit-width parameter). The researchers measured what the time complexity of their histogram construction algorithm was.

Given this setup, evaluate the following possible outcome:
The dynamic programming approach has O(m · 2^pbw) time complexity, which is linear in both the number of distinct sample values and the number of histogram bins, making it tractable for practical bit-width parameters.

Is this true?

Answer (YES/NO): NO